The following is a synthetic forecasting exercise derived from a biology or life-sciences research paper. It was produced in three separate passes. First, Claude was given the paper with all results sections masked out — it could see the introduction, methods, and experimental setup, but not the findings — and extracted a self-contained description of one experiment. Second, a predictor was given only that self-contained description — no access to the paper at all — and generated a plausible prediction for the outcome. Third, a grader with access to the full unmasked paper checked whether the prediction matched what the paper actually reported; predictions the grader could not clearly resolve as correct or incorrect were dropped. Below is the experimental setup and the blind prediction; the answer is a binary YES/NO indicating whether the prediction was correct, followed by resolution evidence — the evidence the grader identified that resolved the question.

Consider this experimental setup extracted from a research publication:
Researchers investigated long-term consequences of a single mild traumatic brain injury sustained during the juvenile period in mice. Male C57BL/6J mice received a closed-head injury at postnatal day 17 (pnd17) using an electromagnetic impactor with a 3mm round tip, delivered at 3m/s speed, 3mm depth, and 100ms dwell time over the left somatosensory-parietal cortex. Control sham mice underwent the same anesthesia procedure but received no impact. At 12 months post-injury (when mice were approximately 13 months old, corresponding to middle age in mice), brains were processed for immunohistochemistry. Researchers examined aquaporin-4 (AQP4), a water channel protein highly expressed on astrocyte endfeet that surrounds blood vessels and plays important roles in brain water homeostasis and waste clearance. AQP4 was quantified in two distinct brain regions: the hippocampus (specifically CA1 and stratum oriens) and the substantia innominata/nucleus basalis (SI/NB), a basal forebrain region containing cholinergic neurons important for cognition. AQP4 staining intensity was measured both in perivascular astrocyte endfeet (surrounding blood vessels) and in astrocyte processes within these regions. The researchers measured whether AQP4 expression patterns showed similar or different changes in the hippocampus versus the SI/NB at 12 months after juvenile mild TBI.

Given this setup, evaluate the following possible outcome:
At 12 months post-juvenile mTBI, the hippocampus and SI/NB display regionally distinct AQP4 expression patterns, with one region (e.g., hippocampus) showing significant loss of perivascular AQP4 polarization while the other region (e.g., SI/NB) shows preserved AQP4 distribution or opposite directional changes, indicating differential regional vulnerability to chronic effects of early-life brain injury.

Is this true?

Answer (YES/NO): YES